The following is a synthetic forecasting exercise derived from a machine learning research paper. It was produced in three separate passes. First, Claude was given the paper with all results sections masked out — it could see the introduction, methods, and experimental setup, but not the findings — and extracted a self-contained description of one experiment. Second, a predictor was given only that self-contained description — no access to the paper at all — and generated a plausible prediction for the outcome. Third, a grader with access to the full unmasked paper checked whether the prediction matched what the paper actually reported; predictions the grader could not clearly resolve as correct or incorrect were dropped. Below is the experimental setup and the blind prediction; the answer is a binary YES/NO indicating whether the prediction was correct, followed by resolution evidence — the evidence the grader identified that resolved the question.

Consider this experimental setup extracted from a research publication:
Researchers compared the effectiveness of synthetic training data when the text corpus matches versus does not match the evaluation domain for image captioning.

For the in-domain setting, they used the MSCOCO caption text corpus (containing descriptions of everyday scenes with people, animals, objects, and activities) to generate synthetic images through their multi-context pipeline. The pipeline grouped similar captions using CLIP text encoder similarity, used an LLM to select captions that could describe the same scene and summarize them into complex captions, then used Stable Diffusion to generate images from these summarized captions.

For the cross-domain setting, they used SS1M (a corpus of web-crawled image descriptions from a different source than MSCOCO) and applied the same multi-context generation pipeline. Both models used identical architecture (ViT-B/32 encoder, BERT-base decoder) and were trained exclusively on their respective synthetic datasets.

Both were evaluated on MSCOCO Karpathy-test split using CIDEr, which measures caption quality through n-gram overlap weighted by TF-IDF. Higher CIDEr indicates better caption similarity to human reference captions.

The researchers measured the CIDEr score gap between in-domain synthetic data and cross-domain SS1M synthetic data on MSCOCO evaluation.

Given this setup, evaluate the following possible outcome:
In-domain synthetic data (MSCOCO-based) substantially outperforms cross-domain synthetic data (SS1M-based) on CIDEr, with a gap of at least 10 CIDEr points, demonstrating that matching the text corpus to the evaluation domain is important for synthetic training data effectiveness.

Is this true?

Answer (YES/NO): YES